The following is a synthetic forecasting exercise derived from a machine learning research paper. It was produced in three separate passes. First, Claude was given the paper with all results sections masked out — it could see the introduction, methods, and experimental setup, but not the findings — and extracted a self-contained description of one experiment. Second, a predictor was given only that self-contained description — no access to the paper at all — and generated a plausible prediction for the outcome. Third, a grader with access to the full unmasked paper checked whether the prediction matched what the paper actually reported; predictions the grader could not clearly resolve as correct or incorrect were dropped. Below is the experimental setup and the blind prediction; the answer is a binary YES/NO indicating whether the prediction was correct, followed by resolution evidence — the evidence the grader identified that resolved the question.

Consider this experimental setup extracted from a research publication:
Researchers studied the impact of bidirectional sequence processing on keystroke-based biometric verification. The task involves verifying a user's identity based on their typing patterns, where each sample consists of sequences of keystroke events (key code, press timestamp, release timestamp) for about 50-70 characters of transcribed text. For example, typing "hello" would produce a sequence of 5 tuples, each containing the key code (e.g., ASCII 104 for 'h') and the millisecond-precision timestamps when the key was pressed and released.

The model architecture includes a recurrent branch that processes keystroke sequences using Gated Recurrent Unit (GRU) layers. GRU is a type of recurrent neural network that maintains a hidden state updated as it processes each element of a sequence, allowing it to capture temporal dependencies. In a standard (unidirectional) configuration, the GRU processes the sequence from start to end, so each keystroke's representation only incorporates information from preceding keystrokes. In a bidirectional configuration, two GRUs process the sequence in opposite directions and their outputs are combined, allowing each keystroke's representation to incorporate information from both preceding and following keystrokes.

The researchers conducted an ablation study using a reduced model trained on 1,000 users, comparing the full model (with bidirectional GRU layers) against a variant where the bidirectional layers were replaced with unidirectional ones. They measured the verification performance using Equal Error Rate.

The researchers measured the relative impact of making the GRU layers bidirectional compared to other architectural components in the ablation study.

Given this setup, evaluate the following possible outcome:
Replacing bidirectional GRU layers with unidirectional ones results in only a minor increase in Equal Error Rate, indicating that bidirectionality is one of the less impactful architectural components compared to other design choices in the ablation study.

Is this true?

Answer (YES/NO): NO